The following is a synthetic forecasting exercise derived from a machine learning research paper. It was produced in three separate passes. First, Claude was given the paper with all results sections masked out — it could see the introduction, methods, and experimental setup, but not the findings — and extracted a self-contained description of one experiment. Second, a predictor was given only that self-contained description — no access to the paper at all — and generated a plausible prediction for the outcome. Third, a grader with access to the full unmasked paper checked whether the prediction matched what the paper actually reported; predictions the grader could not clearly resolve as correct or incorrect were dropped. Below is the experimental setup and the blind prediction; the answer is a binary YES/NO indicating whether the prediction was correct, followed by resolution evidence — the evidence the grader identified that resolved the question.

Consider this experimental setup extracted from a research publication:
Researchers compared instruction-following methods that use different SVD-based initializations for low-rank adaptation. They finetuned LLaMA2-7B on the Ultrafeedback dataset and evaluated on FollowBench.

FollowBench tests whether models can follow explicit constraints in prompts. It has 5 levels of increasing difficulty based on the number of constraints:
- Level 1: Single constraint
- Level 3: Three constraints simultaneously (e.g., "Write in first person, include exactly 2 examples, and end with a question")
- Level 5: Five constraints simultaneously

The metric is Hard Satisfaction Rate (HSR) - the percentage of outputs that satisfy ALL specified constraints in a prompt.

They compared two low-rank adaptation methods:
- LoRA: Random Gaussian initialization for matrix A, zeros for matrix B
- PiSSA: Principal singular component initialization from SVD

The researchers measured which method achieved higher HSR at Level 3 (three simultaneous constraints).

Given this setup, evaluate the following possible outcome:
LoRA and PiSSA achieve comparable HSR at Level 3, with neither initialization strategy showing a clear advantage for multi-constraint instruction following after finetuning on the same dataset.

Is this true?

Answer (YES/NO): NO